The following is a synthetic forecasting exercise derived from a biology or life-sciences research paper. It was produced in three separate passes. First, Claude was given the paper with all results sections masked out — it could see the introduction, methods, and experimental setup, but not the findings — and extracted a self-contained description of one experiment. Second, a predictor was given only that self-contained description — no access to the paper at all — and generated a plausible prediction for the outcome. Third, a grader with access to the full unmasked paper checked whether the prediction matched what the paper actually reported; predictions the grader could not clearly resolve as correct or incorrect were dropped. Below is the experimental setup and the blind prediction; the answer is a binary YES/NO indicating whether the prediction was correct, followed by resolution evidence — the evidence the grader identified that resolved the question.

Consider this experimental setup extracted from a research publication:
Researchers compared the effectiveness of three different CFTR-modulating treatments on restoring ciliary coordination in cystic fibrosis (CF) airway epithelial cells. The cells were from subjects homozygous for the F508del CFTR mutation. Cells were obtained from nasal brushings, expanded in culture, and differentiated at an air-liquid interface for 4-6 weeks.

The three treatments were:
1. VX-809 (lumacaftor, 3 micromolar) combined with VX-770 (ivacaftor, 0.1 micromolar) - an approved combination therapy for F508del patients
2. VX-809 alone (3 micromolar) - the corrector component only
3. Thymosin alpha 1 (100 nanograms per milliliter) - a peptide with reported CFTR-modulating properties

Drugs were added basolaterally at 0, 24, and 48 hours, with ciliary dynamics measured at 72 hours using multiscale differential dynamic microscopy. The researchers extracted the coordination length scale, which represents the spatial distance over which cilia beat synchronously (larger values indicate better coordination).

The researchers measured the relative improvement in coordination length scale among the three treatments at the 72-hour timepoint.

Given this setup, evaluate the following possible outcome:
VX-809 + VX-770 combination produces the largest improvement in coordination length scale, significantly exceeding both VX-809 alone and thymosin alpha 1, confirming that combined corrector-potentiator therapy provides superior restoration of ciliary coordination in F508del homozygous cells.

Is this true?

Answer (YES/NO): NO